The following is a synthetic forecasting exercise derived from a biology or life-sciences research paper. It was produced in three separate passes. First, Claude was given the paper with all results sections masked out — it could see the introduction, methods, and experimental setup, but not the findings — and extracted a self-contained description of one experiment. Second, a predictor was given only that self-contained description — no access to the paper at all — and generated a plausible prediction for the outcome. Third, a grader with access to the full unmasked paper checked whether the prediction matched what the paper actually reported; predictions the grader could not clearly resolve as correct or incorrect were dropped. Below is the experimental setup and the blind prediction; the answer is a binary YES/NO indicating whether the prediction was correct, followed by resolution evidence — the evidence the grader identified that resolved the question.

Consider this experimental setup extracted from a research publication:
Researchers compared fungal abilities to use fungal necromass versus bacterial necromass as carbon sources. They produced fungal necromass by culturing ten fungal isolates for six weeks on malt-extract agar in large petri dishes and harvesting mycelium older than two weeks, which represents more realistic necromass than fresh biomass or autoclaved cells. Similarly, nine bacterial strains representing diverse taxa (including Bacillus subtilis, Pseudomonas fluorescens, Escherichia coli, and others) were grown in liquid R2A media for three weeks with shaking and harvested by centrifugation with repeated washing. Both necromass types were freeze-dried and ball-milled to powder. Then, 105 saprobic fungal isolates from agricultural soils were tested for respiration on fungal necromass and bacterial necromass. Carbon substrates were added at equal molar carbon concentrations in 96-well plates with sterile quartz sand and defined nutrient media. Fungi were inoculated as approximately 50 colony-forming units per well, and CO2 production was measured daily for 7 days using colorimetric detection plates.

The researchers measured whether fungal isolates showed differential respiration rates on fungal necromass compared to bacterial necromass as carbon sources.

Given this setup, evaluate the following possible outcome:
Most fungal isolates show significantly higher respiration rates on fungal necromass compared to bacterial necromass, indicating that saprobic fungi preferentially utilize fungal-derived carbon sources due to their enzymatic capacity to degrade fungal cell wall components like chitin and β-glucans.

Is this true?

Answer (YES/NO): NO